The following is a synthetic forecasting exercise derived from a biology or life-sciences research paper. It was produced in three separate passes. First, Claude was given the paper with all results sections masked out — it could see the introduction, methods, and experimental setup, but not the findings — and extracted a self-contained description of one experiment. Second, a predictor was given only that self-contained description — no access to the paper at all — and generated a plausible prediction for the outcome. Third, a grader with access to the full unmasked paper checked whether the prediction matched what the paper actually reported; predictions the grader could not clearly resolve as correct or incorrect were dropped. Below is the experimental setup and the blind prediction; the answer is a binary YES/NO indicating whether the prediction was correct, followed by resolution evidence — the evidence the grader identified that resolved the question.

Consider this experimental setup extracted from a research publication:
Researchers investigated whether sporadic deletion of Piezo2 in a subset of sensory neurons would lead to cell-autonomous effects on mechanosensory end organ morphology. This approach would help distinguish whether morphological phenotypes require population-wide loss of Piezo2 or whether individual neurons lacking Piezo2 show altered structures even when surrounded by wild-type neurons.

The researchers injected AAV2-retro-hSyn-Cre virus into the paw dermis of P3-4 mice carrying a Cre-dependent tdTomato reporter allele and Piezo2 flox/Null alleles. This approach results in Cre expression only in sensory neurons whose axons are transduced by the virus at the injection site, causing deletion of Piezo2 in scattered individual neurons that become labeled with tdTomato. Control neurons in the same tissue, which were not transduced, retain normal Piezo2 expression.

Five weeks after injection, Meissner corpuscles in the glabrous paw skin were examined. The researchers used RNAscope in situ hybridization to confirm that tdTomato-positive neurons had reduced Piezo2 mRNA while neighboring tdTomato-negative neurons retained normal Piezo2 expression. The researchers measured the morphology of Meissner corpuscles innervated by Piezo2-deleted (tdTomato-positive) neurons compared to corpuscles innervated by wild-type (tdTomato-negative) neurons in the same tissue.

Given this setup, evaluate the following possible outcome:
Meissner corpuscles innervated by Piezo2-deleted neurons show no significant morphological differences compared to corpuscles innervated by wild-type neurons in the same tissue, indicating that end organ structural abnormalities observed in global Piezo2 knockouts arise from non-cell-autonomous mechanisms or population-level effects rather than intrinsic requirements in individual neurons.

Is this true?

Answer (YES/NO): NO